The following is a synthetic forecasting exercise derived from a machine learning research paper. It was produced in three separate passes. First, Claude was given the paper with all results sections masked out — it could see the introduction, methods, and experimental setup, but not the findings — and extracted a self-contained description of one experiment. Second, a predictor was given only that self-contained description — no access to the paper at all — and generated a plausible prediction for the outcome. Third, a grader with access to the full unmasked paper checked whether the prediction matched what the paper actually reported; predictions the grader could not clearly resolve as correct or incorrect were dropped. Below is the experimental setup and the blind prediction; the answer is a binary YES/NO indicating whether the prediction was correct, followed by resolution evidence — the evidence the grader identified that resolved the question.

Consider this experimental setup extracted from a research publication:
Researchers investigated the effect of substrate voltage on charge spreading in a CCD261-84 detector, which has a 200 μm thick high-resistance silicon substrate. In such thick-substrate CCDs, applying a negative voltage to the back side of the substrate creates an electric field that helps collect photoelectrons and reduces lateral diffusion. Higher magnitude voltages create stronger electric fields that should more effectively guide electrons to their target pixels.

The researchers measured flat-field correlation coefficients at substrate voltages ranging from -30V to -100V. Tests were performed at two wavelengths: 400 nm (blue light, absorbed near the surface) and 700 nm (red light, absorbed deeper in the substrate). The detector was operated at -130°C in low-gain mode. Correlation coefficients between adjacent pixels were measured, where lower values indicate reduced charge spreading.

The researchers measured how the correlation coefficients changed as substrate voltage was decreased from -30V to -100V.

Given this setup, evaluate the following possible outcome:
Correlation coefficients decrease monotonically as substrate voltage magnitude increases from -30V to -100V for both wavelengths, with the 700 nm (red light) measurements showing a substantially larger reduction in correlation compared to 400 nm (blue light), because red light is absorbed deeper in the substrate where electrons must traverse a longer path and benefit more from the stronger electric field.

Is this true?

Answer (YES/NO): NO